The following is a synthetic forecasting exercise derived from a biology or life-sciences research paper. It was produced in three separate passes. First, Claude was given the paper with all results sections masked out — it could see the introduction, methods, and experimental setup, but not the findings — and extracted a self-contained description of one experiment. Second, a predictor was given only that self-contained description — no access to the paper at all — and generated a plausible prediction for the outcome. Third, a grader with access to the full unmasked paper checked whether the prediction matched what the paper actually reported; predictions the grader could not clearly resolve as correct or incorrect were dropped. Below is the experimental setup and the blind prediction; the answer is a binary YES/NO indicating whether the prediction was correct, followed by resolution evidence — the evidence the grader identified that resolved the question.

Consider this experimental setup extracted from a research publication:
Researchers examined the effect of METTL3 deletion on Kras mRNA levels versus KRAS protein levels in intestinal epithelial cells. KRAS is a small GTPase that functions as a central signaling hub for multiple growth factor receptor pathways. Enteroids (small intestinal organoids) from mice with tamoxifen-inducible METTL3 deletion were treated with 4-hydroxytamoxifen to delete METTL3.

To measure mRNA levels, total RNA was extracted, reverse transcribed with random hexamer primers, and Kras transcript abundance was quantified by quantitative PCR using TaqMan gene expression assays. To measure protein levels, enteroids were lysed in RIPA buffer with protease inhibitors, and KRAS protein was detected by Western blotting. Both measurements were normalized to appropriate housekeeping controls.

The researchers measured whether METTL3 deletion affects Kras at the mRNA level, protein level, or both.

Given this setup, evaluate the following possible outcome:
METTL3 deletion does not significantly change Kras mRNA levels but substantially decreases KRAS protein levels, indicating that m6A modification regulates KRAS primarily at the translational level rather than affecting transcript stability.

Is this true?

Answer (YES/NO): YES